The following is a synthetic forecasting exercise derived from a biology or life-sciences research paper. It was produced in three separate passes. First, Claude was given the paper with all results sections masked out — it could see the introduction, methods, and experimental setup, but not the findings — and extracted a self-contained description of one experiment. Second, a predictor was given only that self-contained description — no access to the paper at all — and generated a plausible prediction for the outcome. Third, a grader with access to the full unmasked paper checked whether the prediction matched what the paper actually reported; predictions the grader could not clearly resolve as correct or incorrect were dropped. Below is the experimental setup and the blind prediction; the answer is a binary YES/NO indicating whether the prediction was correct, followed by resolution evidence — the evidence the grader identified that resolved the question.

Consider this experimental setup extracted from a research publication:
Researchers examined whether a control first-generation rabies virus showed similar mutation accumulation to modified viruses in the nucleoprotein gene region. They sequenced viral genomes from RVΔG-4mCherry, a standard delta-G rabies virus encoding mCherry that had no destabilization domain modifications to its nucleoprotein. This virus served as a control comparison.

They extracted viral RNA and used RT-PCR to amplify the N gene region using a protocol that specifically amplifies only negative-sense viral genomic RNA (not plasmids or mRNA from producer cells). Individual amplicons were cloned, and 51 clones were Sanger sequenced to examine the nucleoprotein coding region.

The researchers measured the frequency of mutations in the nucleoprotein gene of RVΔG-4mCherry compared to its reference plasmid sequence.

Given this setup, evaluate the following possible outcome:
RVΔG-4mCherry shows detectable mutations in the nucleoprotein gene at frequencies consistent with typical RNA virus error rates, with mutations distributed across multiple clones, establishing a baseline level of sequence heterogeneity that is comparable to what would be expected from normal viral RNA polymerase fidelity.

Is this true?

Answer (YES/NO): NO